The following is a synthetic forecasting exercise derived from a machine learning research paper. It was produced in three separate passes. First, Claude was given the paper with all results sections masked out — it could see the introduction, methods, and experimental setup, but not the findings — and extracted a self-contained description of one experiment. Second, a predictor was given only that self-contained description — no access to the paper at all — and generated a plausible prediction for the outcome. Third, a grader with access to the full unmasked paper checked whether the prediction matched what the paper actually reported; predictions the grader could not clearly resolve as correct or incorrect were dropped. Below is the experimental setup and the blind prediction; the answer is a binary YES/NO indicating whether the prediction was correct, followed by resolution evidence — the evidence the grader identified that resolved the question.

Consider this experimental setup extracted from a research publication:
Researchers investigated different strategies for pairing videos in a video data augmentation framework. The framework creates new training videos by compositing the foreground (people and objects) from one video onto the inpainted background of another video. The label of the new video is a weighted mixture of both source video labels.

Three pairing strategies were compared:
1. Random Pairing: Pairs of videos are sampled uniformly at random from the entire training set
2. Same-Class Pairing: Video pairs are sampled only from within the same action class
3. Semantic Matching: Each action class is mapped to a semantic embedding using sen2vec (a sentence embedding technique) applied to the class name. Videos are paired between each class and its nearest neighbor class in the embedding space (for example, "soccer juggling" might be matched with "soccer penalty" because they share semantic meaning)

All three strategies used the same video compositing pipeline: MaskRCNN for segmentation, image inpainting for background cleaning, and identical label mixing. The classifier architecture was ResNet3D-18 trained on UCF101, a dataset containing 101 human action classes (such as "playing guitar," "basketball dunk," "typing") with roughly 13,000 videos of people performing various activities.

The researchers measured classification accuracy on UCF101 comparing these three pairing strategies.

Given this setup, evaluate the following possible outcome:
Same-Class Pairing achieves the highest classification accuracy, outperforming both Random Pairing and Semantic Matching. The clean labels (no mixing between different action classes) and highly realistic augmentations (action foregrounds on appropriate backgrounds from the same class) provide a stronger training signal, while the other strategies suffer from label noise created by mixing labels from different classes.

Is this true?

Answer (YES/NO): NO